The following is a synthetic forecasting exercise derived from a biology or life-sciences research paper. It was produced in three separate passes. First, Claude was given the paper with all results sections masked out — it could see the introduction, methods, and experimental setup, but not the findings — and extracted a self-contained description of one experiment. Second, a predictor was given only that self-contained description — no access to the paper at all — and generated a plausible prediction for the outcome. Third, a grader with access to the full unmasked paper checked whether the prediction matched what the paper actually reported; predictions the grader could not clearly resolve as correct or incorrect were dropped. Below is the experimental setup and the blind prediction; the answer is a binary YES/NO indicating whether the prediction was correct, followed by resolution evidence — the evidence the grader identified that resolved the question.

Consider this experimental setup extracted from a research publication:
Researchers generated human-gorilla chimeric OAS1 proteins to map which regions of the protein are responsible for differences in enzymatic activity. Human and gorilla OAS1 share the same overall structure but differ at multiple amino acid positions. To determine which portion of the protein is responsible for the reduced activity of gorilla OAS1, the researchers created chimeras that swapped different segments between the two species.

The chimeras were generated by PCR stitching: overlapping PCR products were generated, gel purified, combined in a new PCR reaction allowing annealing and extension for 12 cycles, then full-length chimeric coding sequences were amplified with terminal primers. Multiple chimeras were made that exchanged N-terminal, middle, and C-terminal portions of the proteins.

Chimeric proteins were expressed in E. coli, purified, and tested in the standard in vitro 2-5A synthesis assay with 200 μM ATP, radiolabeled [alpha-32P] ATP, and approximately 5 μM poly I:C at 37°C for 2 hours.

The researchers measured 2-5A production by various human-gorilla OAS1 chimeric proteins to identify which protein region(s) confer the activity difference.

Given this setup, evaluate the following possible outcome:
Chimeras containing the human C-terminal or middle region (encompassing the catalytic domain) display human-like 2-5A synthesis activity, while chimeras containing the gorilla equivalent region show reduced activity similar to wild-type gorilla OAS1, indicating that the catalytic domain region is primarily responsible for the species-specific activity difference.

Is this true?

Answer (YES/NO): NO